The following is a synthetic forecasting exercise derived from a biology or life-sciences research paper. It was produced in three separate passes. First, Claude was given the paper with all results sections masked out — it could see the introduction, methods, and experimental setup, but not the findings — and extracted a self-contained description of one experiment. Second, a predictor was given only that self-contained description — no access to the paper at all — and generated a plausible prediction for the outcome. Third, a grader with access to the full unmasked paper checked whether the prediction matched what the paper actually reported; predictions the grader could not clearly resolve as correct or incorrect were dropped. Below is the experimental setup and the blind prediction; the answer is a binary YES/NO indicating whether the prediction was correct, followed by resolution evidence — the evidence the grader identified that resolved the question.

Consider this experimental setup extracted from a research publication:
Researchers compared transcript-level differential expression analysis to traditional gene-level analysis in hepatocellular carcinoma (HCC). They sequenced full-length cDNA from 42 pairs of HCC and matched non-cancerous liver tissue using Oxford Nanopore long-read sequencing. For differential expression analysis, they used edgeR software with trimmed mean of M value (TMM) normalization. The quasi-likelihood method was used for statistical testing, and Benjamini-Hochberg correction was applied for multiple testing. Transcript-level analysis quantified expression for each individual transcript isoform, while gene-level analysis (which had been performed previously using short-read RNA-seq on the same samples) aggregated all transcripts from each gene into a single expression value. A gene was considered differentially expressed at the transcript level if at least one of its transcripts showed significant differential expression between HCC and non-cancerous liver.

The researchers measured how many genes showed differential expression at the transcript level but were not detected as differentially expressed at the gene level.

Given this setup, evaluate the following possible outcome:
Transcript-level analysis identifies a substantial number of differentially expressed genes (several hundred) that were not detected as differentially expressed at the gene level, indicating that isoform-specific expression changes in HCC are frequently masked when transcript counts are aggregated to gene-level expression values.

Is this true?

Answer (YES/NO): YES